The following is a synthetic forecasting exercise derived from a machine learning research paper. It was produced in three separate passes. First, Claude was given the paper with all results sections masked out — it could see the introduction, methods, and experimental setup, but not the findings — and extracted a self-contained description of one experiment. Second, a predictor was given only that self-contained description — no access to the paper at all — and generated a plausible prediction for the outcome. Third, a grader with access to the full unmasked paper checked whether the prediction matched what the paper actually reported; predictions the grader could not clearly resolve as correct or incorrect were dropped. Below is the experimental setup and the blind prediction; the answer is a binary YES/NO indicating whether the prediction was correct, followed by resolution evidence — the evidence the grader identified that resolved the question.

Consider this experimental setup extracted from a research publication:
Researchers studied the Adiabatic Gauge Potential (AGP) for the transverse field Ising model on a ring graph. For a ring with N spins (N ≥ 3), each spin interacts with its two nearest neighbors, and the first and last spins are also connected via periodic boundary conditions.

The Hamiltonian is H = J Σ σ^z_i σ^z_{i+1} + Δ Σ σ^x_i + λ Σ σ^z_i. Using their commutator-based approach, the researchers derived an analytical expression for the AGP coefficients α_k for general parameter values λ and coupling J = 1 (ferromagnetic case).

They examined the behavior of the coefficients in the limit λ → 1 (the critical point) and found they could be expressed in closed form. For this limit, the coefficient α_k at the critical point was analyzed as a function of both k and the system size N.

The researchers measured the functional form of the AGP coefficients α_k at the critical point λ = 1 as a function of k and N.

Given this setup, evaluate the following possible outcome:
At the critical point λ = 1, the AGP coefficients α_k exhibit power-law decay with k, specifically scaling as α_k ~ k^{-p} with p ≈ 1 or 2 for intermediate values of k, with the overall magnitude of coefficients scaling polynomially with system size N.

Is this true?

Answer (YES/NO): NO